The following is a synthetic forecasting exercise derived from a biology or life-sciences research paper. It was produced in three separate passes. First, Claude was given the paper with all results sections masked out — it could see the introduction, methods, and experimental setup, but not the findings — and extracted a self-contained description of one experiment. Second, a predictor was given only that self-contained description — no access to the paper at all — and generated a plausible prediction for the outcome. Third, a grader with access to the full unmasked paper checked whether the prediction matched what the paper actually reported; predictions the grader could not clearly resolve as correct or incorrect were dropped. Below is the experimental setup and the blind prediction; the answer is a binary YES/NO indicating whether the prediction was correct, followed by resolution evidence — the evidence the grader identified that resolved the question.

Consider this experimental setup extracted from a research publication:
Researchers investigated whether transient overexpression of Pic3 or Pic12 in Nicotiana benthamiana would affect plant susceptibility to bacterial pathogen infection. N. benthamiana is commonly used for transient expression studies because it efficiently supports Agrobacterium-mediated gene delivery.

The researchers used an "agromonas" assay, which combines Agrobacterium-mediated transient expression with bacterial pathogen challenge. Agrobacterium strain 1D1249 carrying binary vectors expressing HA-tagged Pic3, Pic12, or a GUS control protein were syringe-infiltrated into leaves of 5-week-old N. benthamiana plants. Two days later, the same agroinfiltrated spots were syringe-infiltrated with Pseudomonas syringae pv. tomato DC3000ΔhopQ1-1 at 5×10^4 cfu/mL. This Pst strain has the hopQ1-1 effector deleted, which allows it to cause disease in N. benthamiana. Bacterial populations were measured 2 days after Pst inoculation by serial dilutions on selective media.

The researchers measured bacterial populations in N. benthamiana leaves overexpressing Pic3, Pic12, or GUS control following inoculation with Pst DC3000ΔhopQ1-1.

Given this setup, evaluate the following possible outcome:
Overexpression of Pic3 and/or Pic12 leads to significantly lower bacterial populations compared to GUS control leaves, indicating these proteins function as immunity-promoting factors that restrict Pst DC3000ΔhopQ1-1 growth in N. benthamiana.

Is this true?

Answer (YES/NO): NO